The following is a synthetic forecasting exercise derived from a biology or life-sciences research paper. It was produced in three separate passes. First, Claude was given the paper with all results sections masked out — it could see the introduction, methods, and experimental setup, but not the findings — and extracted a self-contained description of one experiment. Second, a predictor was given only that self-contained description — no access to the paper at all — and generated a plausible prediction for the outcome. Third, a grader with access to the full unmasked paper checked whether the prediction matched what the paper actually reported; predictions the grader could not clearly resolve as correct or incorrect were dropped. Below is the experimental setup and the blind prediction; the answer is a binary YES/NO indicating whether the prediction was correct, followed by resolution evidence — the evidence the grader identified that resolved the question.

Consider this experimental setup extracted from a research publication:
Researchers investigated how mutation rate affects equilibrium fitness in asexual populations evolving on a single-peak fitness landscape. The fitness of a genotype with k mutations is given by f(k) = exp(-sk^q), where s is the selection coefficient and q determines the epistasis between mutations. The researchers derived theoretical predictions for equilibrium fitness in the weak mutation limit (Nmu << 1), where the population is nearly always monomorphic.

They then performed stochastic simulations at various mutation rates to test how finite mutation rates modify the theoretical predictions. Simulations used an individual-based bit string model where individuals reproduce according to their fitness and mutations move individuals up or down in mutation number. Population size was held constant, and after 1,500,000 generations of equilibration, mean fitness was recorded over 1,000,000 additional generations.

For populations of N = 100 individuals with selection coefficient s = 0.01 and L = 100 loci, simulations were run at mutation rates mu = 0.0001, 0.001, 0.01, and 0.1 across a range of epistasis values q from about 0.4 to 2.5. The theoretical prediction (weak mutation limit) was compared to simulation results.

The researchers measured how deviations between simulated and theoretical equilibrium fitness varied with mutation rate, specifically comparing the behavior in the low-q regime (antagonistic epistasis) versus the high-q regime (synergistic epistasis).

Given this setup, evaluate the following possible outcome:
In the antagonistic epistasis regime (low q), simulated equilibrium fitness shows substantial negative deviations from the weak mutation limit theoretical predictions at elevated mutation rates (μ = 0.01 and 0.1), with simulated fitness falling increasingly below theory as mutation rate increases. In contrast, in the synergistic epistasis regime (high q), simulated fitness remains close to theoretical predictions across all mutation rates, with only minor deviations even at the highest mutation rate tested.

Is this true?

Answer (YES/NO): NO